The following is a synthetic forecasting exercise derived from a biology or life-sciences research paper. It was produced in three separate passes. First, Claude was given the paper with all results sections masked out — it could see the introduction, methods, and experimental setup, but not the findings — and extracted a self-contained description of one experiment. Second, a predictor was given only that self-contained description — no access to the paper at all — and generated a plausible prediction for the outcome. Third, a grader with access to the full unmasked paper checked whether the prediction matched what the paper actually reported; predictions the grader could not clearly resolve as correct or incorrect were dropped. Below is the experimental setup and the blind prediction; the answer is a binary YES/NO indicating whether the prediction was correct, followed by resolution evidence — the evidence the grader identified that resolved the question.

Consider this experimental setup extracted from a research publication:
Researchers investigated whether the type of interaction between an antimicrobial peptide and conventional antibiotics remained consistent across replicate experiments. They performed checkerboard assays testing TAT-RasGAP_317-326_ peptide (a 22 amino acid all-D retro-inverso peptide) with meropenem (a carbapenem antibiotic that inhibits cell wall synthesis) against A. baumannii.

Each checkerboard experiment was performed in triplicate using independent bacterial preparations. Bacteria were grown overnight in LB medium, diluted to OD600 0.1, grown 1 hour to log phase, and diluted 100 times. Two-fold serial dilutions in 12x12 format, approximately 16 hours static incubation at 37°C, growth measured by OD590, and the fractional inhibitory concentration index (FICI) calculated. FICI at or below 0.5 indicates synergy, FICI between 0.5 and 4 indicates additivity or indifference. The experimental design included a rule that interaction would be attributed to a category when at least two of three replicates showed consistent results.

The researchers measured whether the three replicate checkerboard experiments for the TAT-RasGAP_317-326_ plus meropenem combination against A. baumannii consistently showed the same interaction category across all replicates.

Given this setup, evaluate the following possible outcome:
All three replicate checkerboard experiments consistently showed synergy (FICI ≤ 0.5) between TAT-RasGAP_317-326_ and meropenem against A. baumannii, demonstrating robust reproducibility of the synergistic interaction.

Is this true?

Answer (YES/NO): NO